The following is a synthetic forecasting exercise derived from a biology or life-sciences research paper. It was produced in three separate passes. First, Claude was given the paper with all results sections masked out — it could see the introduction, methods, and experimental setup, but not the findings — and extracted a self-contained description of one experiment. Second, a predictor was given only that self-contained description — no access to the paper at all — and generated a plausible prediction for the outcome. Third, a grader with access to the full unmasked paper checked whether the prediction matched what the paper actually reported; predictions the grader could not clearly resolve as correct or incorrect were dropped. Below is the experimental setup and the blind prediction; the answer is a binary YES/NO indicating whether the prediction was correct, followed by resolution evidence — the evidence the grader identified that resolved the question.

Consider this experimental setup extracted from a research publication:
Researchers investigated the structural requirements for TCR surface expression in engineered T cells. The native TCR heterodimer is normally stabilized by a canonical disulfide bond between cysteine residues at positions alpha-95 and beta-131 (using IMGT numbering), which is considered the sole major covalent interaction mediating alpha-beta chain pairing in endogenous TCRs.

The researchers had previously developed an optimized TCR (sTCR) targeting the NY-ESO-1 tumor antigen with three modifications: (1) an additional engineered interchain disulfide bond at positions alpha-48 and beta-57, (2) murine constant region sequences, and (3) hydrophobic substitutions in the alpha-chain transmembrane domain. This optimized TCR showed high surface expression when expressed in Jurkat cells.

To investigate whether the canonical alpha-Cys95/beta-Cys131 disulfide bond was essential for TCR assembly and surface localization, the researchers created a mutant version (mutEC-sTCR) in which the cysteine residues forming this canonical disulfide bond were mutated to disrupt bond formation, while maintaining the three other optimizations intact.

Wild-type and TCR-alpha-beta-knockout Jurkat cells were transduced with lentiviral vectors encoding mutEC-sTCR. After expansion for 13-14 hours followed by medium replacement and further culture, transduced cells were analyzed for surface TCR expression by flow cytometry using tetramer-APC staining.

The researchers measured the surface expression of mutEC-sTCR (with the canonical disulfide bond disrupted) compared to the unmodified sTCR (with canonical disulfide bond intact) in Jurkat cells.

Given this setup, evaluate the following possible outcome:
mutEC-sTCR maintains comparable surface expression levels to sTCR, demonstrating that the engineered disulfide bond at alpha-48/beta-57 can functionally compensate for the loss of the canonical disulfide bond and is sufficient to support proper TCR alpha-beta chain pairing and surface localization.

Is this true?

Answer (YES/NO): YES